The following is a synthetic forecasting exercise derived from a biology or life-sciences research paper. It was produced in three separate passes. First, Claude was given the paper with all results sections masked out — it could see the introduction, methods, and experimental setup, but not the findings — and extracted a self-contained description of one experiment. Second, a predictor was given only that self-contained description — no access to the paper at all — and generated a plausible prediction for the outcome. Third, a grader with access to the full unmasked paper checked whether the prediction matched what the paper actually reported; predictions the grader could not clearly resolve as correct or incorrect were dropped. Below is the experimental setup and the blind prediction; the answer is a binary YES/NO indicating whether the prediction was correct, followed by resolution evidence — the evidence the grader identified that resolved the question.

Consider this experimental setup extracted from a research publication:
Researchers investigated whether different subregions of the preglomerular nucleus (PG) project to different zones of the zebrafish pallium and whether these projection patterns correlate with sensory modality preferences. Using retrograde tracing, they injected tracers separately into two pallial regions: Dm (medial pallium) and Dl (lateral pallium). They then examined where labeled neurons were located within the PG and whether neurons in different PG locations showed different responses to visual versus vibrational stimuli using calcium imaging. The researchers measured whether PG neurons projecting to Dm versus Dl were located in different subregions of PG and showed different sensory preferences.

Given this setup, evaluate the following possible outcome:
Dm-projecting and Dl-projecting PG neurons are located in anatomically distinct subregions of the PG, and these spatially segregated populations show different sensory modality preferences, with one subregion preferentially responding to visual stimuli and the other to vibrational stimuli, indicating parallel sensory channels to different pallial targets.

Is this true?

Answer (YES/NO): YES